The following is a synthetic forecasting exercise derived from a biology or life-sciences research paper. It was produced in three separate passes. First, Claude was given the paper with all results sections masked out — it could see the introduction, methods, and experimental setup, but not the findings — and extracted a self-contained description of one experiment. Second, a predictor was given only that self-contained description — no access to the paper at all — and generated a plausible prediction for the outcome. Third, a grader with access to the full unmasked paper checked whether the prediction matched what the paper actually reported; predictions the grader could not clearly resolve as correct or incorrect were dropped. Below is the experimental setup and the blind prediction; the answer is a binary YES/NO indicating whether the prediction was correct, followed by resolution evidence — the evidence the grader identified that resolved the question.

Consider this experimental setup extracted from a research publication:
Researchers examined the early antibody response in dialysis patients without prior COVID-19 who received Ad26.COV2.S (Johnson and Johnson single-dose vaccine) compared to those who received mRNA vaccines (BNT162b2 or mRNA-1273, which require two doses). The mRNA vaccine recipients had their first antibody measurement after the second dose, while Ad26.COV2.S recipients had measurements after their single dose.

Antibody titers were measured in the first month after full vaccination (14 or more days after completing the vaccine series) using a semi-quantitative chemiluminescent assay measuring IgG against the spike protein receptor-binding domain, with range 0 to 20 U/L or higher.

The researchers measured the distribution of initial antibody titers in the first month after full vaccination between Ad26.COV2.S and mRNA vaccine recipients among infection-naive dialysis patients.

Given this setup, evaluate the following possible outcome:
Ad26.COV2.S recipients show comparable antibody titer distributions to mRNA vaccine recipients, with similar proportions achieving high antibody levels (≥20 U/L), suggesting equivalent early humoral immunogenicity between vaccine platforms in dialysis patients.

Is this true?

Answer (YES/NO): NO